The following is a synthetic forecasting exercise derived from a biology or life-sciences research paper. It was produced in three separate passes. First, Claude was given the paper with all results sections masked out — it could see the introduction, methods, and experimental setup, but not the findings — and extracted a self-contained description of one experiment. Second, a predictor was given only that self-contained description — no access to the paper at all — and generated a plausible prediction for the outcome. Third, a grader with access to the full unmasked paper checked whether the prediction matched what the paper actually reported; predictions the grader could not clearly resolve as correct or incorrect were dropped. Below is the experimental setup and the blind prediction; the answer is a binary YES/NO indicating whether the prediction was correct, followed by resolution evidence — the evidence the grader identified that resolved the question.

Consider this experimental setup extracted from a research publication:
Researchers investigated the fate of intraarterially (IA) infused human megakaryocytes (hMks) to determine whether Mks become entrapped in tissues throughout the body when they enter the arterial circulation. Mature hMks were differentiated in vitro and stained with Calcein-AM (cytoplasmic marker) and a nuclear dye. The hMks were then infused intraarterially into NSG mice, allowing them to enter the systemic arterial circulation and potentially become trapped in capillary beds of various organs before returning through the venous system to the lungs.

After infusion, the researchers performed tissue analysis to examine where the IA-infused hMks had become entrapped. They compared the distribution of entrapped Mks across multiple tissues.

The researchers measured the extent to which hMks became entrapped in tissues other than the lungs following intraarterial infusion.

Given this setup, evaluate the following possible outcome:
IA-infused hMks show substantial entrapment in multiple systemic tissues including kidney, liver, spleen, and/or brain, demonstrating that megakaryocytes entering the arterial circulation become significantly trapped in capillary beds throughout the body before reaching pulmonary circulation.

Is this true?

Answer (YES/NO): NO